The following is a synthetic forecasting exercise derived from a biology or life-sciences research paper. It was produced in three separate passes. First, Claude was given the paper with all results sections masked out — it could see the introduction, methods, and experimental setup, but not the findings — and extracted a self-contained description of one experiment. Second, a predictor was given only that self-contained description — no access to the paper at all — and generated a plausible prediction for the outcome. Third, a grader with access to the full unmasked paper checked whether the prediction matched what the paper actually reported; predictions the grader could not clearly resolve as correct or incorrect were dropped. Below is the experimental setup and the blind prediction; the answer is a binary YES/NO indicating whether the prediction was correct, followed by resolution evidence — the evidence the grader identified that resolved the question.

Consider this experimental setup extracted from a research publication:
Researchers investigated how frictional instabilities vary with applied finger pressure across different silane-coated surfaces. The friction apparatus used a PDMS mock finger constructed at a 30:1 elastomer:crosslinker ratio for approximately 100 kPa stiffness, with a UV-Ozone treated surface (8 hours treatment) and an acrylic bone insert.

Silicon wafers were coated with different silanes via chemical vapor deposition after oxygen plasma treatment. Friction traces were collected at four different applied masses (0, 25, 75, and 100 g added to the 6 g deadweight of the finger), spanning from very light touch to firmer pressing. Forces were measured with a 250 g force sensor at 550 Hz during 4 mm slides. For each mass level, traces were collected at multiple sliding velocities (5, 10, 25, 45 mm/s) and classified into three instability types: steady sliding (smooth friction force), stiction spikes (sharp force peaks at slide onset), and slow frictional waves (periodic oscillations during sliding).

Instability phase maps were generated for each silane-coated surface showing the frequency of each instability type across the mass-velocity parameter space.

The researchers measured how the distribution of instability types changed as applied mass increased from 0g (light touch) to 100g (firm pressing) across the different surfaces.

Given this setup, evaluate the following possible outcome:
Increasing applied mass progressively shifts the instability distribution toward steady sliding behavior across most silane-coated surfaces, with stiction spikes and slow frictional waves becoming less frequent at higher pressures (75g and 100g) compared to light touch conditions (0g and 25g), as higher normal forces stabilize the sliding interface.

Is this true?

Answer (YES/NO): NO